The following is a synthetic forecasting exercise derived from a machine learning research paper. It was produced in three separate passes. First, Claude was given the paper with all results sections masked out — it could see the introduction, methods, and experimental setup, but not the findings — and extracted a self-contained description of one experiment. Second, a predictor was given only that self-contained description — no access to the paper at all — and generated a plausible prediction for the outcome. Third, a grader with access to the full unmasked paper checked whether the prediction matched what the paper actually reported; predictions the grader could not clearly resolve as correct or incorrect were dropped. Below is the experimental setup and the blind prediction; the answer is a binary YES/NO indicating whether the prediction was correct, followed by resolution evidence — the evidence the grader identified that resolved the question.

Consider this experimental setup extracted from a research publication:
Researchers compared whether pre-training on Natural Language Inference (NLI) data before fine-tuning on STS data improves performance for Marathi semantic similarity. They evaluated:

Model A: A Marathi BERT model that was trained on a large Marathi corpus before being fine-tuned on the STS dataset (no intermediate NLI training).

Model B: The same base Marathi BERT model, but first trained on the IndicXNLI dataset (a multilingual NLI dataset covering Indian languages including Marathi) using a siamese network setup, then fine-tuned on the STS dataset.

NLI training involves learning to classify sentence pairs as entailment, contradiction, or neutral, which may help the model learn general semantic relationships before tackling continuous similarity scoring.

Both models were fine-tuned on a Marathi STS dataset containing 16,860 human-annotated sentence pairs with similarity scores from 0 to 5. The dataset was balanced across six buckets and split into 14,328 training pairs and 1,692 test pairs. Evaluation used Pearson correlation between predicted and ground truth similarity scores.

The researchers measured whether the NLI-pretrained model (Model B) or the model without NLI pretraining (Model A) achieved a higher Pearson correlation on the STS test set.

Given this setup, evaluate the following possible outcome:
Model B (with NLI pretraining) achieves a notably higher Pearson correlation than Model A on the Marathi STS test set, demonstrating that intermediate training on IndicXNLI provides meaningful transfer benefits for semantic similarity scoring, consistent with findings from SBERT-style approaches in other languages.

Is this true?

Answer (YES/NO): NO